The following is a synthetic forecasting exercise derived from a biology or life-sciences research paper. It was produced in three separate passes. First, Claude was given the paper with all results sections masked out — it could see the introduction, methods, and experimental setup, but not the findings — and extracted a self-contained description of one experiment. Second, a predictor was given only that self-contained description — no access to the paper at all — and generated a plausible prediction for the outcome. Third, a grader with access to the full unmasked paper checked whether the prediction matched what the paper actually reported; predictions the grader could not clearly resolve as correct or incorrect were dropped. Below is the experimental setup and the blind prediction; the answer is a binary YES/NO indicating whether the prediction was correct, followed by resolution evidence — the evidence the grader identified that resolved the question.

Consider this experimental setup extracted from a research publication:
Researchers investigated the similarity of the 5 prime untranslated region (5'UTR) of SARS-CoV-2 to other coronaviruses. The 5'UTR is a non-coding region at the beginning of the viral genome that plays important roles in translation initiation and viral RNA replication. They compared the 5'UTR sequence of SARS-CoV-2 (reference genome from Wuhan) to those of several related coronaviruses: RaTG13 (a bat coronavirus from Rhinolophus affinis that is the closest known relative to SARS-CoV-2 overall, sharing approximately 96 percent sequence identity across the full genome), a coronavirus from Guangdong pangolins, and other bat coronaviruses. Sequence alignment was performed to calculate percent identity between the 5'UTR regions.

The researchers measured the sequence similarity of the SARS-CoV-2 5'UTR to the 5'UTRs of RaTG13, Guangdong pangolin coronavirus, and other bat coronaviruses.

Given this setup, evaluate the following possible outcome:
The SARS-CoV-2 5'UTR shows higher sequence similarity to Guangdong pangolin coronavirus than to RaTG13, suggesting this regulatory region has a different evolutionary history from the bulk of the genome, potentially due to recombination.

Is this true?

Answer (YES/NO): YES